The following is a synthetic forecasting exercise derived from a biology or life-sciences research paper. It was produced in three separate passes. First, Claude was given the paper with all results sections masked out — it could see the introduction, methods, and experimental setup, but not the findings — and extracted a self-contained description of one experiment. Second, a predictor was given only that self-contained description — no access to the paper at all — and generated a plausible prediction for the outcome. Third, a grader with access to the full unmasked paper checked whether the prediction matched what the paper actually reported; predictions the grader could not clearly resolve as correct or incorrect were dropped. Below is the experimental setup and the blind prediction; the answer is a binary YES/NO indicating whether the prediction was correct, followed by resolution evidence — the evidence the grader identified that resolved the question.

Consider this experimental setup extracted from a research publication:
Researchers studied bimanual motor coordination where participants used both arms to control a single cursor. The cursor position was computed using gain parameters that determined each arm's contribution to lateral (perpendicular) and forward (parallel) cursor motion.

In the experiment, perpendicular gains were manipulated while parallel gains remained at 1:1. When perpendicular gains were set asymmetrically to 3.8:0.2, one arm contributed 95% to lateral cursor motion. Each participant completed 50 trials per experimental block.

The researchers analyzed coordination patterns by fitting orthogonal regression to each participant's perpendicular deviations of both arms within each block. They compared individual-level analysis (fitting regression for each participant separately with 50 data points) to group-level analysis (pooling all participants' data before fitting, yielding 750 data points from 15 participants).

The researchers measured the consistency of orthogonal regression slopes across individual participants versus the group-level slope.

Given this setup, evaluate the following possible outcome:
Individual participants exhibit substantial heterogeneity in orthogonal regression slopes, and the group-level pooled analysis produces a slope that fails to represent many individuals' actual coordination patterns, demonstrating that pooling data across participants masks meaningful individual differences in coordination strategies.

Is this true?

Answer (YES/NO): NO